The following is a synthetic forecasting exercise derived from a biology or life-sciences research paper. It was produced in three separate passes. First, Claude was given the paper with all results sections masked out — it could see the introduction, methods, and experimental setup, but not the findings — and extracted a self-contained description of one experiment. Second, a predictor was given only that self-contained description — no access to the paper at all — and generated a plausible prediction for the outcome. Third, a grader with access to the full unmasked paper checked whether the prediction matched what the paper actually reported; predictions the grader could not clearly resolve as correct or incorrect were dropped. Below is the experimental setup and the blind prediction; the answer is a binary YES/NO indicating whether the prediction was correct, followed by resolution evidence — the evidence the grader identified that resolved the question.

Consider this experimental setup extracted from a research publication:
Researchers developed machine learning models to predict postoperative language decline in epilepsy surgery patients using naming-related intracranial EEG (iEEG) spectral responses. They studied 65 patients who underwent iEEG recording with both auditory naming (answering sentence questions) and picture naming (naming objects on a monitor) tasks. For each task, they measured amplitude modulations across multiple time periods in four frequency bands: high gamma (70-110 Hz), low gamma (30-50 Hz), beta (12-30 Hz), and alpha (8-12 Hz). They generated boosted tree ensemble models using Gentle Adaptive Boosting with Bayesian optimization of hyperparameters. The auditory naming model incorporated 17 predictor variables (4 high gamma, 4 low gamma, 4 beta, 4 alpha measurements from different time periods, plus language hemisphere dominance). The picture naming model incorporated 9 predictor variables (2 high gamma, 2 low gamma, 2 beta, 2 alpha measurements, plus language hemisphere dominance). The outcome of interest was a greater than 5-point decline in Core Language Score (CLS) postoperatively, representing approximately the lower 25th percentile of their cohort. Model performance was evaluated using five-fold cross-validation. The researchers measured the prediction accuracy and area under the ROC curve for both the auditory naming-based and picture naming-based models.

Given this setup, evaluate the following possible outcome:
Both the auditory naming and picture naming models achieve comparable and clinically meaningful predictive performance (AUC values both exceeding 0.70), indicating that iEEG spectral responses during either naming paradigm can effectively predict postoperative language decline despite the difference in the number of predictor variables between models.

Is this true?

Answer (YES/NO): NO